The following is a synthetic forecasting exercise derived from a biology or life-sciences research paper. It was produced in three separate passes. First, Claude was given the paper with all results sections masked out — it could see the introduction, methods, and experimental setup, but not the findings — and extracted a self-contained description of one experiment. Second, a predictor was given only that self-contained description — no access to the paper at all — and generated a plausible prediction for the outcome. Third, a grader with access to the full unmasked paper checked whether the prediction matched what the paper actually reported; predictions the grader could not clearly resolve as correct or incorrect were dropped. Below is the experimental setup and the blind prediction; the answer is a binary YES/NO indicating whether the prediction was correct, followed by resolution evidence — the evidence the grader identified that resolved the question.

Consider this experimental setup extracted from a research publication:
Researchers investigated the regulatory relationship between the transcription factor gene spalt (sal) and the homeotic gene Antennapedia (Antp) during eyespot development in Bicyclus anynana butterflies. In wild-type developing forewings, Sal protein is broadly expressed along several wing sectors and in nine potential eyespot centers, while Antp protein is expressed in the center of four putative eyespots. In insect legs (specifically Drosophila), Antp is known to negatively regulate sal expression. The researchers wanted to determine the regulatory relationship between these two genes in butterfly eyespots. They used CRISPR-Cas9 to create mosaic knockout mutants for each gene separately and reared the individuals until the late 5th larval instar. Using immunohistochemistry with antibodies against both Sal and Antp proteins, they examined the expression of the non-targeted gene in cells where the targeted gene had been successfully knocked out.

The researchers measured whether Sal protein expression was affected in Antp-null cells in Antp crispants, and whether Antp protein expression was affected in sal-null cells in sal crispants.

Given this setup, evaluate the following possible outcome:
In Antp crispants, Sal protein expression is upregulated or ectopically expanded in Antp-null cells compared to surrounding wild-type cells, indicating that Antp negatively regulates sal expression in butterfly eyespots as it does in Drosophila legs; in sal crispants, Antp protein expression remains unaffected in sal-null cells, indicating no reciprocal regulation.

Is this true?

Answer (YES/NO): NO